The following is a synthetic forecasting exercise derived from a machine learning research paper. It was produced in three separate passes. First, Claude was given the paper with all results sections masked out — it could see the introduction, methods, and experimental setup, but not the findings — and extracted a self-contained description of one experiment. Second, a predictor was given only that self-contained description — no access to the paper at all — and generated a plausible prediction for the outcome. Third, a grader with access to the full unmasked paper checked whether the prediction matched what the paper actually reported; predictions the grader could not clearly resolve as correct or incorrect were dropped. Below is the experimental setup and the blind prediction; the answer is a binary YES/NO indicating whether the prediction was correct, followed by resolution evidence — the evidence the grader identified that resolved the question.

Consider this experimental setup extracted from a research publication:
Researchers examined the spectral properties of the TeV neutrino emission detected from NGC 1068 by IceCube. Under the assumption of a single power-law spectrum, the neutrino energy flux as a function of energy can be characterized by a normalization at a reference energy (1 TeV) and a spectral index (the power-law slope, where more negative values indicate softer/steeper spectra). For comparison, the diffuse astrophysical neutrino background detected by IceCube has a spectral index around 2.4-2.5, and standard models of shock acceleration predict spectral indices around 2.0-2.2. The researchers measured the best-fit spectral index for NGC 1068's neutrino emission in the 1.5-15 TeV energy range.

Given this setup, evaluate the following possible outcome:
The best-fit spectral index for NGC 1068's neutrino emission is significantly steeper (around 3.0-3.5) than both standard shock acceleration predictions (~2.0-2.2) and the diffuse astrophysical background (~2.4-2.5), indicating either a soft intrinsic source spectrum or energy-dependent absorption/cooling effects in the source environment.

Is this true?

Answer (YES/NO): YES